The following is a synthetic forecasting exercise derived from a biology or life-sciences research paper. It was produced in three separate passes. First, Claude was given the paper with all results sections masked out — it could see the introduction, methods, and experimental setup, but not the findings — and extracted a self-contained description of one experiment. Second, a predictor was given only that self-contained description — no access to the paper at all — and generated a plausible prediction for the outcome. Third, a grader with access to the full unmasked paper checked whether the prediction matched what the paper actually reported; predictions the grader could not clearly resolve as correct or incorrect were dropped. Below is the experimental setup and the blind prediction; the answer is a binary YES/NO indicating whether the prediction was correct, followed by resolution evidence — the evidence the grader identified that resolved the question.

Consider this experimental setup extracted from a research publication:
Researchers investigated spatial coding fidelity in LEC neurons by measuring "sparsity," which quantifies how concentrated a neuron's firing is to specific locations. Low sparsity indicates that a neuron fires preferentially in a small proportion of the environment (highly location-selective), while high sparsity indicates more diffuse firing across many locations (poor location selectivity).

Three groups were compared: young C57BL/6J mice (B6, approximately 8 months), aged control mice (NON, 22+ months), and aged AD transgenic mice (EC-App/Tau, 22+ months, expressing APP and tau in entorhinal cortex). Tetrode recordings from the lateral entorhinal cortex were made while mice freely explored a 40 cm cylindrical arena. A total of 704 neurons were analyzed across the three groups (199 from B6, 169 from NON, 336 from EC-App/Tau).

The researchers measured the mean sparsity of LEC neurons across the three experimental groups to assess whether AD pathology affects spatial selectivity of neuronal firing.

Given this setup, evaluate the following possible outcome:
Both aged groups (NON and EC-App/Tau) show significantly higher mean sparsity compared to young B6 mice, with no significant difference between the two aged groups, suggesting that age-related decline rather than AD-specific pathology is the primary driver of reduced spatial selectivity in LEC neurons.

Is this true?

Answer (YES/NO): NO